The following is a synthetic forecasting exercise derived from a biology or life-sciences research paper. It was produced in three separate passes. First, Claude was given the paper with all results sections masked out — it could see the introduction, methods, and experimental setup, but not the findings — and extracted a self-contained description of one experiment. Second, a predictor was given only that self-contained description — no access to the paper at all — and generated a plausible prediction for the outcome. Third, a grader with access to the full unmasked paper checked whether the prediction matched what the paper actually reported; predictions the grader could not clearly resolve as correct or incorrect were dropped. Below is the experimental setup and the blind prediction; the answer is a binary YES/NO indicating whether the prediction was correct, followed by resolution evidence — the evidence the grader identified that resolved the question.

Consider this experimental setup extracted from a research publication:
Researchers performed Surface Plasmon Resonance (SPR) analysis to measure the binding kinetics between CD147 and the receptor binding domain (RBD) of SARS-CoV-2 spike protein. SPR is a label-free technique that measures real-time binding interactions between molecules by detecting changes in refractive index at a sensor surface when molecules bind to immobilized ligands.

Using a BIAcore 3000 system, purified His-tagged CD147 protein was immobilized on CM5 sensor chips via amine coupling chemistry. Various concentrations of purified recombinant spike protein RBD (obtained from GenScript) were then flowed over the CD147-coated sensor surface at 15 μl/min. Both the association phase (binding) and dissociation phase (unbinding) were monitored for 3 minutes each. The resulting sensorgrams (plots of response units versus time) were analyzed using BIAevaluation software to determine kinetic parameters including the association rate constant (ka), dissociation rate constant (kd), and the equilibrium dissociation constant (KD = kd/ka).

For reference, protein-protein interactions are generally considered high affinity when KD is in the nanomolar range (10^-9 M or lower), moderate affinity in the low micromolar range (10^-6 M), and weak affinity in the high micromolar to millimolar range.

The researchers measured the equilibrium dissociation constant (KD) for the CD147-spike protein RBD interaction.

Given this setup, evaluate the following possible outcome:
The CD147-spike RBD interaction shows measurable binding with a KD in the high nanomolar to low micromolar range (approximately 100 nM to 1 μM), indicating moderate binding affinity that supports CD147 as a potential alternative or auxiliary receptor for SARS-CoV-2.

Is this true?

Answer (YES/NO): YES